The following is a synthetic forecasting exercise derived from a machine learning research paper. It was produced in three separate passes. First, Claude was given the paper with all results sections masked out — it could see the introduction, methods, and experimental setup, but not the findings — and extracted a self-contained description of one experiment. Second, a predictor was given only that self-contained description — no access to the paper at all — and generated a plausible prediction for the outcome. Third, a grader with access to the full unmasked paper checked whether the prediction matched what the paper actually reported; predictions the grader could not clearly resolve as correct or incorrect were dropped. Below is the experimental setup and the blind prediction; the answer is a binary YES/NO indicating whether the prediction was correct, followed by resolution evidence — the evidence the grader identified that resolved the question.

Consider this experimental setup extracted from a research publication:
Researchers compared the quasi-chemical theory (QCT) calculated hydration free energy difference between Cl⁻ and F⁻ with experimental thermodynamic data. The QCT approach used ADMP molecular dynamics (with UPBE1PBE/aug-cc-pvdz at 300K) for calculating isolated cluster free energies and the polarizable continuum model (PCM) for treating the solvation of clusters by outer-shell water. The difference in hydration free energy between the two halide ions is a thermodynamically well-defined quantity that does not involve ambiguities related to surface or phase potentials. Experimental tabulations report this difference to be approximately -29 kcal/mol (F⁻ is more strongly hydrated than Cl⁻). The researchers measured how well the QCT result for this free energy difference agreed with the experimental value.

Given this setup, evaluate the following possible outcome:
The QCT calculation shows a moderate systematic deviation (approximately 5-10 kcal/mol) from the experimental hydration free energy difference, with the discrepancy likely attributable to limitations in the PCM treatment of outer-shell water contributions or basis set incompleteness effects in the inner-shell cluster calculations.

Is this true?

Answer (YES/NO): NO